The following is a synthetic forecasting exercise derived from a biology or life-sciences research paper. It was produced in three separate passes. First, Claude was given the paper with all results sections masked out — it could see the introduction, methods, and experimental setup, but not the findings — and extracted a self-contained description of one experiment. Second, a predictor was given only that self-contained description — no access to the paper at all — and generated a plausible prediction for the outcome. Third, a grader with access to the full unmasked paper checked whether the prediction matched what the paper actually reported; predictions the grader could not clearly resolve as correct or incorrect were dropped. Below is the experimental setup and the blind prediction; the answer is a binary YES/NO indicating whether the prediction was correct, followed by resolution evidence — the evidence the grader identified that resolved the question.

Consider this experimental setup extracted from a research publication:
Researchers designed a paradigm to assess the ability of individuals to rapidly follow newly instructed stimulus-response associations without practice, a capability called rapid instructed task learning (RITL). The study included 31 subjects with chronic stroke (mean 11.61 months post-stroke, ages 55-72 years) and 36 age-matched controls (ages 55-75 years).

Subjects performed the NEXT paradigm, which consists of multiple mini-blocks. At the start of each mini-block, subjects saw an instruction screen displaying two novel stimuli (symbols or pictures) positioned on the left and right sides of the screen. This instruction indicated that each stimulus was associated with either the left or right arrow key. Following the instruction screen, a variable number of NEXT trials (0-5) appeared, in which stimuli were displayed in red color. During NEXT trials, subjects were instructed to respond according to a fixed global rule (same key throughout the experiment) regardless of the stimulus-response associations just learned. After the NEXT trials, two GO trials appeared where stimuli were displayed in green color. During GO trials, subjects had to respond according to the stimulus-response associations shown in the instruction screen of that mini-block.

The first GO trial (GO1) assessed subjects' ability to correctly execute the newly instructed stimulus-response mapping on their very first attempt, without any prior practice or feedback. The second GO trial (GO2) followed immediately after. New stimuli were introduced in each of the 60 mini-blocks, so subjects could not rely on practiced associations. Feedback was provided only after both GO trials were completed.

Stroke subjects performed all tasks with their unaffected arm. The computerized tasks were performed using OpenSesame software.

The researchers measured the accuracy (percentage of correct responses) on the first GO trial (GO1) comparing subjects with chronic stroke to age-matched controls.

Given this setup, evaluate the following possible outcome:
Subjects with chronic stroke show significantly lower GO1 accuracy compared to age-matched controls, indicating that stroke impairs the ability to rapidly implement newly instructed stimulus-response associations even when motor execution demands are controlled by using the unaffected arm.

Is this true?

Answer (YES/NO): YES